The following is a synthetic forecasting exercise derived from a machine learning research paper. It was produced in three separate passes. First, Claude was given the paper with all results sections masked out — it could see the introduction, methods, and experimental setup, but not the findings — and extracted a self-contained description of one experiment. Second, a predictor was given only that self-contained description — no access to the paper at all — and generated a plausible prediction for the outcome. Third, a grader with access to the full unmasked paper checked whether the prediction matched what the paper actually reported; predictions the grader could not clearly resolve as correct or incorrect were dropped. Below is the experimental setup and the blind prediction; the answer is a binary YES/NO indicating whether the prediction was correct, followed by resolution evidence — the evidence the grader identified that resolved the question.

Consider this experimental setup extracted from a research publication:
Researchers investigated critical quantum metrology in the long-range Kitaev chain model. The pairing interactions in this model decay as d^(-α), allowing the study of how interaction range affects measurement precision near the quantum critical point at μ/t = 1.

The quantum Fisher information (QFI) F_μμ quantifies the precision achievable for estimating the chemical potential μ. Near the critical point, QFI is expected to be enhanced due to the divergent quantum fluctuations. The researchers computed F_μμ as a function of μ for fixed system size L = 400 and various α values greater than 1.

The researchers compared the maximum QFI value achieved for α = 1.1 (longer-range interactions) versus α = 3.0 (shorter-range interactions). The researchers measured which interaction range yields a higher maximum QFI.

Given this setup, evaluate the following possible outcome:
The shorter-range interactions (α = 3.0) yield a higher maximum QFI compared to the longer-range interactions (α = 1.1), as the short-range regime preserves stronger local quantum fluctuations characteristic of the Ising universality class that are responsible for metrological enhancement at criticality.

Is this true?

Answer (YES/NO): NO